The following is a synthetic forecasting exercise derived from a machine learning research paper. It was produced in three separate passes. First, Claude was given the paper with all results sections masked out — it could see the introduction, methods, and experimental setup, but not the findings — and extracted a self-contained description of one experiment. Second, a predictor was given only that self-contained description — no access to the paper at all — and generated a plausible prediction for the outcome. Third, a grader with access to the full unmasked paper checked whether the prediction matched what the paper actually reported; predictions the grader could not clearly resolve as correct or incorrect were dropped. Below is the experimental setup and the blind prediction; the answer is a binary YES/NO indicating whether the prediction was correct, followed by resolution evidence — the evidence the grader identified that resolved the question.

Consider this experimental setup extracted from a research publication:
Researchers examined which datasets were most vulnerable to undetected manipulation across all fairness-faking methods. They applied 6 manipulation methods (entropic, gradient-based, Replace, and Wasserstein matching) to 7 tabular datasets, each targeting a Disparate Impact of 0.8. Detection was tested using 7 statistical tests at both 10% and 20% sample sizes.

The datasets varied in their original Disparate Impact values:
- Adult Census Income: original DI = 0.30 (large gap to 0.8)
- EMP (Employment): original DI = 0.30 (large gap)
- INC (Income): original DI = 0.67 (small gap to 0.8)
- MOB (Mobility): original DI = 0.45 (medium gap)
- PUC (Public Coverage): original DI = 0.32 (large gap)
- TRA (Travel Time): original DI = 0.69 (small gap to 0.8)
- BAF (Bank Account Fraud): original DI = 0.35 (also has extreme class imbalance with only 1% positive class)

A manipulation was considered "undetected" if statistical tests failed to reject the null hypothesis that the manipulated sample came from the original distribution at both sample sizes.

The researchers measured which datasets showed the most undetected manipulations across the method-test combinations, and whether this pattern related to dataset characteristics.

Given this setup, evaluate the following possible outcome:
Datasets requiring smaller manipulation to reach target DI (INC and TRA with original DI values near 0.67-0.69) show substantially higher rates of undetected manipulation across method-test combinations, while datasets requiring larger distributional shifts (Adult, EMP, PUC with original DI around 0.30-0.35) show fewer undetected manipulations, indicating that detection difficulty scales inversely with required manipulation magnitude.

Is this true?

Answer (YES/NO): YES